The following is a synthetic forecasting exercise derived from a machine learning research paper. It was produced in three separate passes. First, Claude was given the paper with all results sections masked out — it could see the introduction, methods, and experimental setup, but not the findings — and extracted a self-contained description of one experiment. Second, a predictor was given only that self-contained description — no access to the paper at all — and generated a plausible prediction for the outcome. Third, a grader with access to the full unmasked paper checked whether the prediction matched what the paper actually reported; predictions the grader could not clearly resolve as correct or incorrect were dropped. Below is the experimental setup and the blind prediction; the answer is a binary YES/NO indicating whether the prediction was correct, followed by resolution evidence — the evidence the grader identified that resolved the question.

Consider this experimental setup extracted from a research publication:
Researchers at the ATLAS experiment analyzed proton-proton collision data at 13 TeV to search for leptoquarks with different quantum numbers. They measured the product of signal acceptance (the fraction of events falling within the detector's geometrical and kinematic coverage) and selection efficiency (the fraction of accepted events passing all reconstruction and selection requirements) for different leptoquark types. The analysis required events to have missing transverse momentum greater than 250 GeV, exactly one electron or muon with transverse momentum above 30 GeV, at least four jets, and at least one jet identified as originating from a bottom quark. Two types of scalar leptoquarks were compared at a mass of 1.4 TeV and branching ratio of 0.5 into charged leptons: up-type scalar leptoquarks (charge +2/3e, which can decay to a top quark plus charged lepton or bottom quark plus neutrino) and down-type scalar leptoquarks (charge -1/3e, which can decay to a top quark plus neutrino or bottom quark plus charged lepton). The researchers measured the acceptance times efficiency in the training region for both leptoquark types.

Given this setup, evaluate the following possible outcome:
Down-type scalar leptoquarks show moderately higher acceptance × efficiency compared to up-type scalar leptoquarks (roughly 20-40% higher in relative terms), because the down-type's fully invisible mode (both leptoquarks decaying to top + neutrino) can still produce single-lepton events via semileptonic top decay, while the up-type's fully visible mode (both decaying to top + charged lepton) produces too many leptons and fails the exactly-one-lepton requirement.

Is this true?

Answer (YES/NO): NO